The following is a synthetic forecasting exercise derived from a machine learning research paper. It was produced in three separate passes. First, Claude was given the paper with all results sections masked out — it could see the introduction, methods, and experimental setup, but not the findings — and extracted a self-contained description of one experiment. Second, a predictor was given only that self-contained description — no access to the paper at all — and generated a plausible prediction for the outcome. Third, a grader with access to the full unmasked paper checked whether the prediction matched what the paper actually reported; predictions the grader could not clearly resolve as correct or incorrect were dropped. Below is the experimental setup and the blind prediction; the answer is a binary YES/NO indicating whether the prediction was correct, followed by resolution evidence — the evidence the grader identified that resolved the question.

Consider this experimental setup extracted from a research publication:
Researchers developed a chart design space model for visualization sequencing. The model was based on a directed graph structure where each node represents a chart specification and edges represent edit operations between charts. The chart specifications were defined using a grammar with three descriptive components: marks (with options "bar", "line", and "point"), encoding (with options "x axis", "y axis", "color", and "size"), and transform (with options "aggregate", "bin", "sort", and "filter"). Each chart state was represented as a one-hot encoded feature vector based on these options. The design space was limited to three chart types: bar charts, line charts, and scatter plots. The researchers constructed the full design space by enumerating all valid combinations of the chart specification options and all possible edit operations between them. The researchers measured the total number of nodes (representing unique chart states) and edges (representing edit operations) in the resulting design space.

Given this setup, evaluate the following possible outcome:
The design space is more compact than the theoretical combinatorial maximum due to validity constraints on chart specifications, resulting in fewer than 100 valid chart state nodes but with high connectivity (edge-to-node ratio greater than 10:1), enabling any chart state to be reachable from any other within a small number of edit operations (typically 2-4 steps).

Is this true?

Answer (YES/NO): NO